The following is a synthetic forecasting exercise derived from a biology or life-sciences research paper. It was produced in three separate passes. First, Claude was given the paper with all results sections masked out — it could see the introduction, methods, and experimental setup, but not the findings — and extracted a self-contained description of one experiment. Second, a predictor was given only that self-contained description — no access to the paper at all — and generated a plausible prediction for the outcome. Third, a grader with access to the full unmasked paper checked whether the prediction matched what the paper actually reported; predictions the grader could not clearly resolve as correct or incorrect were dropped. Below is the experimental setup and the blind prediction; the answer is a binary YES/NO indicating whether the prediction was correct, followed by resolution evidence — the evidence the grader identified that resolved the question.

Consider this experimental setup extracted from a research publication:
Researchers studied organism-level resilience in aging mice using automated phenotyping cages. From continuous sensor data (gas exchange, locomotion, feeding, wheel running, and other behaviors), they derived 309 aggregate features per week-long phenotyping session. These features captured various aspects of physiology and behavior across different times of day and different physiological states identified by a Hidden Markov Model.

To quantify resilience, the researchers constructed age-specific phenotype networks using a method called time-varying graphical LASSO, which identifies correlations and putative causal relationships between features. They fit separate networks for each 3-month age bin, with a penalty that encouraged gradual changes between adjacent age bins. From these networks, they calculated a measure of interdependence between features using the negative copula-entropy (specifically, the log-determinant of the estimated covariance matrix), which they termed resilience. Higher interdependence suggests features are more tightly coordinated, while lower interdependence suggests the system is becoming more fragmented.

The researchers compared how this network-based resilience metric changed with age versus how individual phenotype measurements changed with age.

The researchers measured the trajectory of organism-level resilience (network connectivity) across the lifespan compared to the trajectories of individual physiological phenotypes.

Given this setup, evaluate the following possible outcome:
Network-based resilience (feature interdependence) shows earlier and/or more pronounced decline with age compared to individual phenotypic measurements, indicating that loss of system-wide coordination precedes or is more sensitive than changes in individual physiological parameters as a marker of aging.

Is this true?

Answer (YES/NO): NO